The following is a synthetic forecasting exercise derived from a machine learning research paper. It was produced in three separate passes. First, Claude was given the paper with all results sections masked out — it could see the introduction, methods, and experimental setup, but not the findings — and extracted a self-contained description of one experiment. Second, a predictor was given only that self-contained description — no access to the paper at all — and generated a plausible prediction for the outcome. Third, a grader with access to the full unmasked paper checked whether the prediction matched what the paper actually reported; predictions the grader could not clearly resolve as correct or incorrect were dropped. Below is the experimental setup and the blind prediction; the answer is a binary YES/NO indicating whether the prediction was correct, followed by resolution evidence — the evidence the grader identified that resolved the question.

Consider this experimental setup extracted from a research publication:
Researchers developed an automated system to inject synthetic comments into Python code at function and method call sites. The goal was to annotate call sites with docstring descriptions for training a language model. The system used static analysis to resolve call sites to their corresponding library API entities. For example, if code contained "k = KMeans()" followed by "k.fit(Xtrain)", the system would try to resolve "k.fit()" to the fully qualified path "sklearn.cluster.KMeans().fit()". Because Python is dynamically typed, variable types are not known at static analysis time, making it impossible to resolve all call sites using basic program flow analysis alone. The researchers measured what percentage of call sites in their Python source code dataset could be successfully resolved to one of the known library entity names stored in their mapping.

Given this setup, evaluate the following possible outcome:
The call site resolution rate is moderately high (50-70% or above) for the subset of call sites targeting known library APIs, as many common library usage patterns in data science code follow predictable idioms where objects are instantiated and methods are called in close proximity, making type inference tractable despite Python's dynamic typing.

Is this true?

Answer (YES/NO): YES